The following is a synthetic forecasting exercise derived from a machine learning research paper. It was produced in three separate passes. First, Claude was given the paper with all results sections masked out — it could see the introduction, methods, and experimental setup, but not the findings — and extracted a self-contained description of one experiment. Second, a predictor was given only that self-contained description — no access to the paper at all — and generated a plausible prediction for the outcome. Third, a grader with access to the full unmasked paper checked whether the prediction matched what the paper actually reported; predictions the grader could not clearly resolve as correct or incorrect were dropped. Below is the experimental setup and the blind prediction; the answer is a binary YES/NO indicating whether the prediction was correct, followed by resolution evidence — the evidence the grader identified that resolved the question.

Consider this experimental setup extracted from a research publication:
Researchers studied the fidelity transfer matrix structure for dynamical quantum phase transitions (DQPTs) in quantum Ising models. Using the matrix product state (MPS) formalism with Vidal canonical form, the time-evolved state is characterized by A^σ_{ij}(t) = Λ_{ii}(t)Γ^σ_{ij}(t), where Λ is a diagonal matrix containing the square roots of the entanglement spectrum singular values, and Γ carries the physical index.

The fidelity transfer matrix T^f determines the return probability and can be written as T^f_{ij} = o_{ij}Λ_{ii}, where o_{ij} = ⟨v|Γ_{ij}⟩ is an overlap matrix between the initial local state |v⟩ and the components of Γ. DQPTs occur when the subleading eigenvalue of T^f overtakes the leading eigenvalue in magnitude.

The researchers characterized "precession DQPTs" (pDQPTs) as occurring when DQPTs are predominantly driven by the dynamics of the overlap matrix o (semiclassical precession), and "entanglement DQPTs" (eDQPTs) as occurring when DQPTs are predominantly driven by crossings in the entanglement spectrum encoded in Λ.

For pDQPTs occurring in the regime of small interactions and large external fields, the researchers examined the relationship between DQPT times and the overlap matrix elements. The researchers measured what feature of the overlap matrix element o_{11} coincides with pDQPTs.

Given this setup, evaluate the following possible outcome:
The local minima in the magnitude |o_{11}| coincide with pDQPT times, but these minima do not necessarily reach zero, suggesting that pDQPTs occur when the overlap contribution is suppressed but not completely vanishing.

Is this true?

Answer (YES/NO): NO